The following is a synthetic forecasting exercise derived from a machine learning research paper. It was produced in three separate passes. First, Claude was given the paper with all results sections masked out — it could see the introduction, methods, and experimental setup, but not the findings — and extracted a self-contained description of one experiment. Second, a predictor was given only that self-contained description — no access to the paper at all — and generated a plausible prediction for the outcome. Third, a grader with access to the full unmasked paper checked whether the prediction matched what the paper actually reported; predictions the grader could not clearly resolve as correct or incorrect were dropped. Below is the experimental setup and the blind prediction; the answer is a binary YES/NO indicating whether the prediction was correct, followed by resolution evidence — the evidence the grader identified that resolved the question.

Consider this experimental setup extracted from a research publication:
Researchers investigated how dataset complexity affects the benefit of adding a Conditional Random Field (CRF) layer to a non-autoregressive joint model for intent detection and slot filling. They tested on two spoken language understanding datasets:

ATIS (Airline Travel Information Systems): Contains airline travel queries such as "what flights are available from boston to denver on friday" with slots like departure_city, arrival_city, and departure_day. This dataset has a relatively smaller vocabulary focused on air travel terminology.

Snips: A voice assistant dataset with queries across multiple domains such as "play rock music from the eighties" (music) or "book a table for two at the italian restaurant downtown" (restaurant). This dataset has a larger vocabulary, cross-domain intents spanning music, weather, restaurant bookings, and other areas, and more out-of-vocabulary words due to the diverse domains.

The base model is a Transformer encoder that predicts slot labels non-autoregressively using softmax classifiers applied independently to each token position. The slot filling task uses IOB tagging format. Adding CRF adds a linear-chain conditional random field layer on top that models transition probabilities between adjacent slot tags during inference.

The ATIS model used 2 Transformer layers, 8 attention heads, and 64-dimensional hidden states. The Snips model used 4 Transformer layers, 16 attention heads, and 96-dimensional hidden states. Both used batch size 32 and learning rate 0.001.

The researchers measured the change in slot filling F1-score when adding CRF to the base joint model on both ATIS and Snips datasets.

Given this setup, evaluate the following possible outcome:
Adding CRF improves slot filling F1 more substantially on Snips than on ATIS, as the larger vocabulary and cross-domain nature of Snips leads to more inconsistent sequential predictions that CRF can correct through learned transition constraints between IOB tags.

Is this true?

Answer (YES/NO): NO